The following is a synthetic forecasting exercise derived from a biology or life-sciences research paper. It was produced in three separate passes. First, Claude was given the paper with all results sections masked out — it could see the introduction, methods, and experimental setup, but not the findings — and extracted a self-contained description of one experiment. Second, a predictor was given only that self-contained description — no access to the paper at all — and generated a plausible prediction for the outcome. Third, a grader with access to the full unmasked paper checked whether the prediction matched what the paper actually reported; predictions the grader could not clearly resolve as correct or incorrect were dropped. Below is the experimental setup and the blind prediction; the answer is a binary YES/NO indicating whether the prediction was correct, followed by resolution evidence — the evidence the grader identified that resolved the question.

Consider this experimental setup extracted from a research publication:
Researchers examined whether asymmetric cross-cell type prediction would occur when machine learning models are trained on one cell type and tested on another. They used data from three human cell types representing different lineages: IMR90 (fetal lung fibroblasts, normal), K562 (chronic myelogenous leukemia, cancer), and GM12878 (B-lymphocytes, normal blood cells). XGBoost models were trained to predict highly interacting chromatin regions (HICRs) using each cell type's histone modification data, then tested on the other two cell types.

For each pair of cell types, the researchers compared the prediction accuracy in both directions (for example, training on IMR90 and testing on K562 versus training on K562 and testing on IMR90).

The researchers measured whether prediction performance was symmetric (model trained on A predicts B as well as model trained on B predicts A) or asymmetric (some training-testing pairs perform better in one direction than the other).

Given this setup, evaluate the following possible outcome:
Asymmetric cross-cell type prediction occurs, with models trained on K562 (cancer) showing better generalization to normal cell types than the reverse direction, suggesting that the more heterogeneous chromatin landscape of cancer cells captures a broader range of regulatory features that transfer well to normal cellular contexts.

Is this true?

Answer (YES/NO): NO